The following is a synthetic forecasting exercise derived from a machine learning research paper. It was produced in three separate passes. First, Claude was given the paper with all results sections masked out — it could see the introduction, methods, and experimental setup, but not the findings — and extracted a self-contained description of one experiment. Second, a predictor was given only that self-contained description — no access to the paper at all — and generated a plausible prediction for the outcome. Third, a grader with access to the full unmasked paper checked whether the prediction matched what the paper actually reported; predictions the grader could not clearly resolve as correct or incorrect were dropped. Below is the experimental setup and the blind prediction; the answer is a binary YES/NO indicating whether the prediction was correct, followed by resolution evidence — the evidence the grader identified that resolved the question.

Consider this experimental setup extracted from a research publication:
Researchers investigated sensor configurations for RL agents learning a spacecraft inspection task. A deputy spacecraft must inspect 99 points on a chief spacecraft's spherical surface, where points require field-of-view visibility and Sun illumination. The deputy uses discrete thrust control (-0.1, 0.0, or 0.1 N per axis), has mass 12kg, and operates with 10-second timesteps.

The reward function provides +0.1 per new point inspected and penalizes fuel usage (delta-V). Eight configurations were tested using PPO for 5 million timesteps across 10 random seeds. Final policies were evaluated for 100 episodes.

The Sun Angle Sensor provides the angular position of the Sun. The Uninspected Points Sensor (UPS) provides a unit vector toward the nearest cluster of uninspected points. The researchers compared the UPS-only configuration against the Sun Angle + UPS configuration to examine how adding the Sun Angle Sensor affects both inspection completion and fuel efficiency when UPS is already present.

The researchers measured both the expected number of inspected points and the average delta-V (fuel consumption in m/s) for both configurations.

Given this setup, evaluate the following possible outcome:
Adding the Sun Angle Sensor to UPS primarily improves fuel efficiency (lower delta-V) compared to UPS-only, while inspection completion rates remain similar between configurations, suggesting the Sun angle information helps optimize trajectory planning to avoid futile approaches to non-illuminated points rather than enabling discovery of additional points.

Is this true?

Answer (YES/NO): NO